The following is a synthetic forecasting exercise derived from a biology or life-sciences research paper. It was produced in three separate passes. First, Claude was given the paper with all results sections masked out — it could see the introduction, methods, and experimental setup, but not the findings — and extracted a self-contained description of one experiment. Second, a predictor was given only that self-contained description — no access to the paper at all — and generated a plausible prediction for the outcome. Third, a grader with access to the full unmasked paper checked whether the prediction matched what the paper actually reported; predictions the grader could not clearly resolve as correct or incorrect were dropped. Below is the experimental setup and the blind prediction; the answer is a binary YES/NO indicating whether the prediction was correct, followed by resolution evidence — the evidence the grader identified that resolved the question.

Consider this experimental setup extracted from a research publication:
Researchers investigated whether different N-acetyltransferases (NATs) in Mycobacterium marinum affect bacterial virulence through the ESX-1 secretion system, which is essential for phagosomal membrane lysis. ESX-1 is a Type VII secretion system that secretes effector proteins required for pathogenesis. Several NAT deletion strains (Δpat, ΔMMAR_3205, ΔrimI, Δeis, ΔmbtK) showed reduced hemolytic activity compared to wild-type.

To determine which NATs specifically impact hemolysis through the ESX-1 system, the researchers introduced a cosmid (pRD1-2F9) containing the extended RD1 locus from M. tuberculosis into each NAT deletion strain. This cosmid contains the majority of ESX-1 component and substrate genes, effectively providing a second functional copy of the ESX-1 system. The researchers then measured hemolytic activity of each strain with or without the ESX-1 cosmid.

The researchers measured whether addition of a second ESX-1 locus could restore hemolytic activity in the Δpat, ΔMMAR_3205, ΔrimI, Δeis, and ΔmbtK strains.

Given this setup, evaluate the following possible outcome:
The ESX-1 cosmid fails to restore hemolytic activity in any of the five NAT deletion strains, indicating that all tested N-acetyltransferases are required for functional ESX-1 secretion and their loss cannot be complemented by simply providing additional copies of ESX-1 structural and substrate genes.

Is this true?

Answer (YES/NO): NO